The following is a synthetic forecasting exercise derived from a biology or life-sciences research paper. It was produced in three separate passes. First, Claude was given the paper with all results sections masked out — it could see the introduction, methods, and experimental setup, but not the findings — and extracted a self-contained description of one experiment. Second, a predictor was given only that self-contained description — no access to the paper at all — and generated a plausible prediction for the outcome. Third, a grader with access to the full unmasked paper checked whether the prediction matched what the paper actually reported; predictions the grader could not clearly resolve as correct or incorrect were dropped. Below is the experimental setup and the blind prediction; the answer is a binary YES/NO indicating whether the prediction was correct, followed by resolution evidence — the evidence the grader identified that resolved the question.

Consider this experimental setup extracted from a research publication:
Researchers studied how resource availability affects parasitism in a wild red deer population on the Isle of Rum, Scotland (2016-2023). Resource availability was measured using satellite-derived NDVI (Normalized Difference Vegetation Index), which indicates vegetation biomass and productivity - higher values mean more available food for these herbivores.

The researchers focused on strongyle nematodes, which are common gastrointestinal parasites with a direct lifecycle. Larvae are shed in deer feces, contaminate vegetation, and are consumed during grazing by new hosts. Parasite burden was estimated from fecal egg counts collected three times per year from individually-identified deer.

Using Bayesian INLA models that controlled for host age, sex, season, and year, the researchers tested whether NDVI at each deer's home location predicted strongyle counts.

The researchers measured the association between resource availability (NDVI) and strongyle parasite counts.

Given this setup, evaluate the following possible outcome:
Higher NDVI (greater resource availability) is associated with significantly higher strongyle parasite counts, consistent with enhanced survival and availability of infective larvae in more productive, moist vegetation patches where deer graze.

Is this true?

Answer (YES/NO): NO